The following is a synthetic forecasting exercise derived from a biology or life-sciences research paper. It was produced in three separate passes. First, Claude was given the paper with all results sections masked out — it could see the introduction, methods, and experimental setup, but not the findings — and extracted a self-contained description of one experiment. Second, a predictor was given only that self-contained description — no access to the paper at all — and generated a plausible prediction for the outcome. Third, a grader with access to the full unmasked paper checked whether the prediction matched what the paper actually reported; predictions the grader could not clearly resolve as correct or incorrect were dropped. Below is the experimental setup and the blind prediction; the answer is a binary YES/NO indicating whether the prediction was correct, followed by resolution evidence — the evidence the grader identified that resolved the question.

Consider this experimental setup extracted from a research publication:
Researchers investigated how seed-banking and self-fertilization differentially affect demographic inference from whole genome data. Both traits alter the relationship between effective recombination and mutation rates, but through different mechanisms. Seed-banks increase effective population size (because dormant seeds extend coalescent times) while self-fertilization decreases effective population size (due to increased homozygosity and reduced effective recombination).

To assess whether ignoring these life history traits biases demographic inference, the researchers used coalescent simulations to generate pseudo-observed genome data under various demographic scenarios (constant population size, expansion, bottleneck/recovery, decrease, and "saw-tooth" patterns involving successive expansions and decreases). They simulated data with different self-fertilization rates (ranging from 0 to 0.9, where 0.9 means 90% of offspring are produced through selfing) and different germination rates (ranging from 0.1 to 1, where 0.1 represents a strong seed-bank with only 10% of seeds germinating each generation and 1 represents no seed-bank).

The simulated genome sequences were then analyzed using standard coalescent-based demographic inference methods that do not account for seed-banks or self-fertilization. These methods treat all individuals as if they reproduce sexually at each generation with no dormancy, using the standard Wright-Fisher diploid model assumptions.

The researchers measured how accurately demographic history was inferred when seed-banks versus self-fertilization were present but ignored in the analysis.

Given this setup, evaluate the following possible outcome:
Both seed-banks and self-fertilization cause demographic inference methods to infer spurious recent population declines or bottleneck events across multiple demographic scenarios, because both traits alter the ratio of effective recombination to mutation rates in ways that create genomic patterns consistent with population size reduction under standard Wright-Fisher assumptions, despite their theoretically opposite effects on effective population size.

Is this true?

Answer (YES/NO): NO